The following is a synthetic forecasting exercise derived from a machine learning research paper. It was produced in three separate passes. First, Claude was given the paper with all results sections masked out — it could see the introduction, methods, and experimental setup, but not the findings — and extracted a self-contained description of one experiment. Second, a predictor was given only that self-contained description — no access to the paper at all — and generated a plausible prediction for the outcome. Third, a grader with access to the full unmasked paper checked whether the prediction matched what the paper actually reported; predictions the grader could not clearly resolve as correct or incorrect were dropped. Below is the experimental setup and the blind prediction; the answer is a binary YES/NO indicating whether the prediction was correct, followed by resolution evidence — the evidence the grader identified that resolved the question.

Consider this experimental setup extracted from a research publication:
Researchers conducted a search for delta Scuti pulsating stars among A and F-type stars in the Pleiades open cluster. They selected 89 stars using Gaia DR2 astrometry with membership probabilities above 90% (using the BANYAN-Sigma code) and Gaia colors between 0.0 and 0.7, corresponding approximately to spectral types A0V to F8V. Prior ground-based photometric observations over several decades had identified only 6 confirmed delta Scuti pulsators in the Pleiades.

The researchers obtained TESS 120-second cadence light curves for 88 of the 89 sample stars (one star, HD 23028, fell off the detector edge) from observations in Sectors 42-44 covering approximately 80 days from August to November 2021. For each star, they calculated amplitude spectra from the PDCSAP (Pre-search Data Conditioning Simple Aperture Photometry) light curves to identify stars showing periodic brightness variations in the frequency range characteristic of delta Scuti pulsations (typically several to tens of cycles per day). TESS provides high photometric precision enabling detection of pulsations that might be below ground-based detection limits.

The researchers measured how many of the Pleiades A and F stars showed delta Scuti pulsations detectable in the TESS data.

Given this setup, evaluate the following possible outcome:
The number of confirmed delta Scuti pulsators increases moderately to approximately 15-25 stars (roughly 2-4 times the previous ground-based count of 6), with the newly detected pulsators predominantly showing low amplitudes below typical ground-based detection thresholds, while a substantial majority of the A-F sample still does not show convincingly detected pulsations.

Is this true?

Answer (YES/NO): NO